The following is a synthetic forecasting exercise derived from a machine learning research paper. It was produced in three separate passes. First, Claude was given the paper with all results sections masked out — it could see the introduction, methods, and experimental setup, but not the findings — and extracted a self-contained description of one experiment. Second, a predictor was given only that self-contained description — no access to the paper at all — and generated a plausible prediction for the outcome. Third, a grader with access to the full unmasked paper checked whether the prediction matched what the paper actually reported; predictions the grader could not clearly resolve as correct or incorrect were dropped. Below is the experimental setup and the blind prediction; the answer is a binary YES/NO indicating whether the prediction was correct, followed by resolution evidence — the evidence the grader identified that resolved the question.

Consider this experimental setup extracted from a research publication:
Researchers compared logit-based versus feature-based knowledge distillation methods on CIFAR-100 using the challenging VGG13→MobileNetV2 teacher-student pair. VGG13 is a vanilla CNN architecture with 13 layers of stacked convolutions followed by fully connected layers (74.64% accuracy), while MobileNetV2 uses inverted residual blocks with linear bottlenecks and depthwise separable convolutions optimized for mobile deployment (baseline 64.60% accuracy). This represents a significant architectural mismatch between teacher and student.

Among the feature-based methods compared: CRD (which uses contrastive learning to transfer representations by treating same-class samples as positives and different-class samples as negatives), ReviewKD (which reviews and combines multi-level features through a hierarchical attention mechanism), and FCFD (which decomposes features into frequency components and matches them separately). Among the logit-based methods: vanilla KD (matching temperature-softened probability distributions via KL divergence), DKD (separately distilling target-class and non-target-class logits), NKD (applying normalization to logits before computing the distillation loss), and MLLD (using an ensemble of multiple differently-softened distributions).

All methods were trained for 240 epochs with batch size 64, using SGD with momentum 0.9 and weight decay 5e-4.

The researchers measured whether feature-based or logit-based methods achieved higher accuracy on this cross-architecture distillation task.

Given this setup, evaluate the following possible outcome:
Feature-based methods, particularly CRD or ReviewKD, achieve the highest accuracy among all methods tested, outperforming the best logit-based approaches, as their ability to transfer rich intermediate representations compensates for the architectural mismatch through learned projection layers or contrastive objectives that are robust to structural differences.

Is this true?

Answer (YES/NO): NO